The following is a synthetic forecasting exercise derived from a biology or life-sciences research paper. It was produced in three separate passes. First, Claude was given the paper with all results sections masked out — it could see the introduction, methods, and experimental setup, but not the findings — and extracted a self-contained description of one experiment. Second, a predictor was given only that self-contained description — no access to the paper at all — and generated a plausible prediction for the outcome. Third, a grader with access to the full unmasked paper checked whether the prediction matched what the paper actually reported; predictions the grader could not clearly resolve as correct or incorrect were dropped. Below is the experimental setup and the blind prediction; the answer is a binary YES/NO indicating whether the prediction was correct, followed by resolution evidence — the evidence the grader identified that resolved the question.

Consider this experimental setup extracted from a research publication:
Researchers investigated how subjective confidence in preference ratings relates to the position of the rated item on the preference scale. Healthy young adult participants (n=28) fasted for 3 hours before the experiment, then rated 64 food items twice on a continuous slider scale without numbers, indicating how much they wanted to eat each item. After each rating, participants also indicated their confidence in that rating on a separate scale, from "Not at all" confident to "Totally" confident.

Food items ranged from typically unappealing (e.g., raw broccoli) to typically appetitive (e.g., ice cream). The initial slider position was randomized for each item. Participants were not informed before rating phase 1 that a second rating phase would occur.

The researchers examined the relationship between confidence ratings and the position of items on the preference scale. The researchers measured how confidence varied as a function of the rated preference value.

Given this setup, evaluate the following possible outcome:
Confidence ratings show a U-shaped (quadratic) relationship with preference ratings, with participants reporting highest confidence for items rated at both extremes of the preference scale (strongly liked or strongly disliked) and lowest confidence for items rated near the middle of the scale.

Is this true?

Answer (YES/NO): YES